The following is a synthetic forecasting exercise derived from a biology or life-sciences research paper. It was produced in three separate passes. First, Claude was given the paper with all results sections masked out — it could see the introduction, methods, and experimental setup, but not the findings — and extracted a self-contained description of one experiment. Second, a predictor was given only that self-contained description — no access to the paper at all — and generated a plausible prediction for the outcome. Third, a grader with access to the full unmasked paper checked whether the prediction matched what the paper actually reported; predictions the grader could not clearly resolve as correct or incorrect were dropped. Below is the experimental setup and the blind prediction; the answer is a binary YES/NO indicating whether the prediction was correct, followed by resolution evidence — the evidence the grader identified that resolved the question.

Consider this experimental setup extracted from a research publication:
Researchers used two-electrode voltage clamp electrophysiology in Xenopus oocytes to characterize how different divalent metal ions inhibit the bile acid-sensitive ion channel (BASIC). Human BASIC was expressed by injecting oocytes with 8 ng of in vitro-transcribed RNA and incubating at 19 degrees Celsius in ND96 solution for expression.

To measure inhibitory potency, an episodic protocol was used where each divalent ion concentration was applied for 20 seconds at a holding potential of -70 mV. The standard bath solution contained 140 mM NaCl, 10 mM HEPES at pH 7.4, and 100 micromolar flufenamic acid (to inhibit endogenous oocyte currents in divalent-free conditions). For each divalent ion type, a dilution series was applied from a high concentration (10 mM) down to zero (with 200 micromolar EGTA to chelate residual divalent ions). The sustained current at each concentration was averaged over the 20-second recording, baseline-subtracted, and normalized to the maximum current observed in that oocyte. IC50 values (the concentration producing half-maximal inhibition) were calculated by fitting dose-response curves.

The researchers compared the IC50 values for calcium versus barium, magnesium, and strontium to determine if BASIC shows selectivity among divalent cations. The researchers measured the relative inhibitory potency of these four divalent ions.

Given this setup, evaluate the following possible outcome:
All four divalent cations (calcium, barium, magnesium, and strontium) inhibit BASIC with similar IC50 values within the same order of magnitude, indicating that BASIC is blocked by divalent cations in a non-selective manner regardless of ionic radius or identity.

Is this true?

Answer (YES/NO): NO